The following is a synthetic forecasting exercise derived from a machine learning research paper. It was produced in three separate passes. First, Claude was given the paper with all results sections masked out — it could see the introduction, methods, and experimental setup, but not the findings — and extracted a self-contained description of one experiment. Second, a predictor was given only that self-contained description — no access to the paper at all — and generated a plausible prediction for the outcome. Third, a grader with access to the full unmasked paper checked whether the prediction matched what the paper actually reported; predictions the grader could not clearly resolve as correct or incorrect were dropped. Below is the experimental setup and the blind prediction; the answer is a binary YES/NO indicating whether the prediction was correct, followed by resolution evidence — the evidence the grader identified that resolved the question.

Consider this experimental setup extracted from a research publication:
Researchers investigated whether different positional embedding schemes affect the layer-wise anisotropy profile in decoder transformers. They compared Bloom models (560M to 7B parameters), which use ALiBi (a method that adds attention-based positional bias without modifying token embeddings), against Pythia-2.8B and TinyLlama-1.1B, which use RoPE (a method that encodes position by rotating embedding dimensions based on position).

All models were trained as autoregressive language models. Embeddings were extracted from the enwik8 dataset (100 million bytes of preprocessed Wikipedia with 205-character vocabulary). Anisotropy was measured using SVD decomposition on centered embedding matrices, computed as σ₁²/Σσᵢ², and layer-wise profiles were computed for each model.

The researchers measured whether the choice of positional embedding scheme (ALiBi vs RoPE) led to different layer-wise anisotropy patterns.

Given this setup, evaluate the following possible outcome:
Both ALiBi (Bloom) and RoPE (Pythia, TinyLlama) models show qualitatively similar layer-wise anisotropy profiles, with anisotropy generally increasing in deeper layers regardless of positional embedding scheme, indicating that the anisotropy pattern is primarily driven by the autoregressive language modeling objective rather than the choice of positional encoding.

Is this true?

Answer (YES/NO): NO